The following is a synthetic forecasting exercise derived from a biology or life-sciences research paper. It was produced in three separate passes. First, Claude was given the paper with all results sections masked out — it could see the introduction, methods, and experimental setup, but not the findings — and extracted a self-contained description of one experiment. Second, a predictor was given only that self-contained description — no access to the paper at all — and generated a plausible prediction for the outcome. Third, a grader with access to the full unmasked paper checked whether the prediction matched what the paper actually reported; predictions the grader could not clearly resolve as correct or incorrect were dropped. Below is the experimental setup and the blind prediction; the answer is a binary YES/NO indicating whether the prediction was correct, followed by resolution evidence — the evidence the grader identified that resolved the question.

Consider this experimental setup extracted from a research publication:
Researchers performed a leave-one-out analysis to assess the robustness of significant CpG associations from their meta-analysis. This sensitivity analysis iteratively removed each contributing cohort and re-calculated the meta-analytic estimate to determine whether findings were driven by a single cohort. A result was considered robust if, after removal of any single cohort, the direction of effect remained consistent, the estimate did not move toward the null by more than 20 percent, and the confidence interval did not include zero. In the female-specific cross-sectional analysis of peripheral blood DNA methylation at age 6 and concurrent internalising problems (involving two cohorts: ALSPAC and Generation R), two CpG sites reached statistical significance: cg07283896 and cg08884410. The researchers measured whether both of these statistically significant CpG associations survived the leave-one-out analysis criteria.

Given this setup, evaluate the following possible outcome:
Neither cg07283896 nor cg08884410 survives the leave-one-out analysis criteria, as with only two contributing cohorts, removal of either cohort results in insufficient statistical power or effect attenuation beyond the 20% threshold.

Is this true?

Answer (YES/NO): NO